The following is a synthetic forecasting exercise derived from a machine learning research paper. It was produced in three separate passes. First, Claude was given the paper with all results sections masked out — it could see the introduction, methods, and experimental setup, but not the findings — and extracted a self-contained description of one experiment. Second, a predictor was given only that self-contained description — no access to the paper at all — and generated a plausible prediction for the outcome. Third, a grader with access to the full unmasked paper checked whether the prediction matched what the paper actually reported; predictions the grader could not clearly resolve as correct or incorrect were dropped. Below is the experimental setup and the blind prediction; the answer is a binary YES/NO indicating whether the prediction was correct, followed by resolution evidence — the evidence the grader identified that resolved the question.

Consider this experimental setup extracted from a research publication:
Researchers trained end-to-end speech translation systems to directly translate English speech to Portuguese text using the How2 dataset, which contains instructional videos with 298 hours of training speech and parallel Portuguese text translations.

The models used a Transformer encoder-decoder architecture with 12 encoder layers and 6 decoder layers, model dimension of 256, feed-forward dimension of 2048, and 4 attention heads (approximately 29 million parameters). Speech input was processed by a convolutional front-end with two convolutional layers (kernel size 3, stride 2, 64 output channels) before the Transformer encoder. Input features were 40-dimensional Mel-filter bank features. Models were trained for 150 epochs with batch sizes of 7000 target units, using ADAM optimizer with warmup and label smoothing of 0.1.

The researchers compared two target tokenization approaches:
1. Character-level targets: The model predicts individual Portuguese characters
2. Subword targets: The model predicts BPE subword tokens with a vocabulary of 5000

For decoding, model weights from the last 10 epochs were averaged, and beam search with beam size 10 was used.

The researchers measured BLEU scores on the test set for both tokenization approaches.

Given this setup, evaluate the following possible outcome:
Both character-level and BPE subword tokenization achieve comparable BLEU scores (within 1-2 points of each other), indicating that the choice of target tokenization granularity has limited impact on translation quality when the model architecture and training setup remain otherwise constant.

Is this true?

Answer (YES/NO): NO